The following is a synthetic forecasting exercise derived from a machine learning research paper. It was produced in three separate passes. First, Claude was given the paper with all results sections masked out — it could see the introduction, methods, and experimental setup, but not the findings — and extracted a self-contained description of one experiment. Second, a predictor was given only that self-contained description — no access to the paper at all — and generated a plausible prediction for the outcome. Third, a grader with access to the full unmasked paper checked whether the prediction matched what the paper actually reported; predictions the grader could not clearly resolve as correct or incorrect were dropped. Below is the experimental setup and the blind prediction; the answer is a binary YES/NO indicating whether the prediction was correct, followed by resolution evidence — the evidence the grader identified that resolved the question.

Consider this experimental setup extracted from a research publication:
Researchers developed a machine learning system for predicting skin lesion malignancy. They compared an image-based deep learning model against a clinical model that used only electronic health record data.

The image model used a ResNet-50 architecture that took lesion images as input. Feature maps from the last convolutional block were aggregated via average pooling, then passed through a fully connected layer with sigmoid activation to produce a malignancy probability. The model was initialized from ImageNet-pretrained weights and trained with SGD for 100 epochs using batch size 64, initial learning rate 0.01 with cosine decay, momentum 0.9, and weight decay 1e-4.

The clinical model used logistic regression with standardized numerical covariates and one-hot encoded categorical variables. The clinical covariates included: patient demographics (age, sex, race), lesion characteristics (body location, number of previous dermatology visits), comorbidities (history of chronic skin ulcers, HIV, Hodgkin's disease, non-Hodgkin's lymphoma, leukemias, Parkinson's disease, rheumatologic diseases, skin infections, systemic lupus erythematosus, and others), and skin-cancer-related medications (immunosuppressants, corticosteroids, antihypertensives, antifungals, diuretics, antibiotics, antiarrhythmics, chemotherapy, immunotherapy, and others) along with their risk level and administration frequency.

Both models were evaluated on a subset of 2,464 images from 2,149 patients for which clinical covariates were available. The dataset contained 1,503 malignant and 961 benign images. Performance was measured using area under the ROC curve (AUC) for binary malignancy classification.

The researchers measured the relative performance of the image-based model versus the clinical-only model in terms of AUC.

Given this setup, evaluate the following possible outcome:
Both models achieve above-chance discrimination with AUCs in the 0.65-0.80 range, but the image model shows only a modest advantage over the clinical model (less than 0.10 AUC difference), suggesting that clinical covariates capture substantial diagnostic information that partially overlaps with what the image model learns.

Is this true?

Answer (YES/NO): NO